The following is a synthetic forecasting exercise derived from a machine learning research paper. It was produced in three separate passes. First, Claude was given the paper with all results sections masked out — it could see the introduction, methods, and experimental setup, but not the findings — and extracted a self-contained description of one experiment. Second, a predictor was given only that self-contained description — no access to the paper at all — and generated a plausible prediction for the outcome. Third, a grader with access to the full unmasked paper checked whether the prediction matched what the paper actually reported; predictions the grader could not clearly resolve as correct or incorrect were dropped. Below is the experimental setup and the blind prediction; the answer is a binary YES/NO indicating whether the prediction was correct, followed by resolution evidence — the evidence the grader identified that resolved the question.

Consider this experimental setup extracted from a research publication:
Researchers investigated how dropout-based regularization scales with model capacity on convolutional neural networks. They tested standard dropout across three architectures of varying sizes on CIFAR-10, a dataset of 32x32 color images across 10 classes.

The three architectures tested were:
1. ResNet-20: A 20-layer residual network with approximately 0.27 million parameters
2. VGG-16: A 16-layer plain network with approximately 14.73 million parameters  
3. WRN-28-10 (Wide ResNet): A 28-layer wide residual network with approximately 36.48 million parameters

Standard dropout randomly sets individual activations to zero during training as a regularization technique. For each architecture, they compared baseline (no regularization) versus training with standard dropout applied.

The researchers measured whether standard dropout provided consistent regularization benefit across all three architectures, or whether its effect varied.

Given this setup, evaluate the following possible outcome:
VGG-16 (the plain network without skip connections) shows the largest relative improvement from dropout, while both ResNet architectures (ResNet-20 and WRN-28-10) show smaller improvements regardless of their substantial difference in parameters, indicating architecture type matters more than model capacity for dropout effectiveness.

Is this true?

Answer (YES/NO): NO